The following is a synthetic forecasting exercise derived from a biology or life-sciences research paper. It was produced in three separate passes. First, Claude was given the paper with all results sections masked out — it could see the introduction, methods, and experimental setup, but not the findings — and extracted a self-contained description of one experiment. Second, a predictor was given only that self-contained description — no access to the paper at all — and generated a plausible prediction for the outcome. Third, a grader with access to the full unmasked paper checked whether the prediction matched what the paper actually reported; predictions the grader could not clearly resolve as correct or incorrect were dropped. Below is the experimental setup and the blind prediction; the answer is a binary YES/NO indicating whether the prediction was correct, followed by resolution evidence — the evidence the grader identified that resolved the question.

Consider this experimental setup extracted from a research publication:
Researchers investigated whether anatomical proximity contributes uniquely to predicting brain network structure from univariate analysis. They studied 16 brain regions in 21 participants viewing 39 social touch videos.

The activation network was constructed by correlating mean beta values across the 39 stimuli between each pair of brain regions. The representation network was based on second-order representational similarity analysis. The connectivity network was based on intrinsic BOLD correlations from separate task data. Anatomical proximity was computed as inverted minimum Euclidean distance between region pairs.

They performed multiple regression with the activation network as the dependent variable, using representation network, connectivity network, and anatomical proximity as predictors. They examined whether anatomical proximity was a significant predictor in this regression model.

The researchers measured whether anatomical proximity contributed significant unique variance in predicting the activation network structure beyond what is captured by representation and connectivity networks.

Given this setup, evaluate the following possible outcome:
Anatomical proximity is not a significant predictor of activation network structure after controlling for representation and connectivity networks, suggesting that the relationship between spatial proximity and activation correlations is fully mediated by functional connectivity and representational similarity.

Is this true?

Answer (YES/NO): YES